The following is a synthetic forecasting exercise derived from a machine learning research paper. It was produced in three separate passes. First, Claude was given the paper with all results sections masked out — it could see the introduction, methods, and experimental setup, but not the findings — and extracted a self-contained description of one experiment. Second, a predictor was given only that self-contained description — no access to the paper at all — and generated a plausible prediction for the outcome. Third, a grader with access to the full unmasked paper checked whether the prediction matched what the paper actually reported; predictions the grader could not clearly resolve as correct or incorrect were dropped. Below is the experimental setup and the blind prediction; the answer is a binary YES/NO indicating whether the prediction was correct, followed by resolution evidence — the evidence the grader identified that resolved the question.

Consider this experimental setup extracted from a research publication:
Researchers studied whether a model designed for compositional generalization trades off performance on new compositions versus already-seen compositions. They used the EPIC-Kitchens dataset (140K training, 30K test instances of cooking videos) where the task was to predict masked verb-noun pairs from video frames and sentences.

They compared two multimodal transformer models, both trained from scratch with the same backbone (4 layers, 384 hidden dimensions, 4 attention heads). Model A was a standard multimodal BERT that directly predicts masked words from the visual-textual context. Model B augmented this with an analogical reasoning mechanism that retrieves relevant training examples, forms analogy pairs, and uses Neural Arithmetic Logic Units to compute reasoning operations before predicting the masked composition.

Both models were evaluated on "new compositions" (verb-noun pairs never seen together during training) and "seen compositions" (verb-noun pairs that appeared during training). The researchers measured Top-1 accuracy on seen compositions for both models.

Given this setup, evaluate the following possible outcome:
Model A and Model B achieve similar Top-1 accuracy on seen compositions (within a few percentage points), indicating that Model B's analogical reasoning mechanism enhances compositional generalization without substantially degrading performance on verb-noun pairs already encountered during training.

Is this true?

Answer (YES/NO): YES